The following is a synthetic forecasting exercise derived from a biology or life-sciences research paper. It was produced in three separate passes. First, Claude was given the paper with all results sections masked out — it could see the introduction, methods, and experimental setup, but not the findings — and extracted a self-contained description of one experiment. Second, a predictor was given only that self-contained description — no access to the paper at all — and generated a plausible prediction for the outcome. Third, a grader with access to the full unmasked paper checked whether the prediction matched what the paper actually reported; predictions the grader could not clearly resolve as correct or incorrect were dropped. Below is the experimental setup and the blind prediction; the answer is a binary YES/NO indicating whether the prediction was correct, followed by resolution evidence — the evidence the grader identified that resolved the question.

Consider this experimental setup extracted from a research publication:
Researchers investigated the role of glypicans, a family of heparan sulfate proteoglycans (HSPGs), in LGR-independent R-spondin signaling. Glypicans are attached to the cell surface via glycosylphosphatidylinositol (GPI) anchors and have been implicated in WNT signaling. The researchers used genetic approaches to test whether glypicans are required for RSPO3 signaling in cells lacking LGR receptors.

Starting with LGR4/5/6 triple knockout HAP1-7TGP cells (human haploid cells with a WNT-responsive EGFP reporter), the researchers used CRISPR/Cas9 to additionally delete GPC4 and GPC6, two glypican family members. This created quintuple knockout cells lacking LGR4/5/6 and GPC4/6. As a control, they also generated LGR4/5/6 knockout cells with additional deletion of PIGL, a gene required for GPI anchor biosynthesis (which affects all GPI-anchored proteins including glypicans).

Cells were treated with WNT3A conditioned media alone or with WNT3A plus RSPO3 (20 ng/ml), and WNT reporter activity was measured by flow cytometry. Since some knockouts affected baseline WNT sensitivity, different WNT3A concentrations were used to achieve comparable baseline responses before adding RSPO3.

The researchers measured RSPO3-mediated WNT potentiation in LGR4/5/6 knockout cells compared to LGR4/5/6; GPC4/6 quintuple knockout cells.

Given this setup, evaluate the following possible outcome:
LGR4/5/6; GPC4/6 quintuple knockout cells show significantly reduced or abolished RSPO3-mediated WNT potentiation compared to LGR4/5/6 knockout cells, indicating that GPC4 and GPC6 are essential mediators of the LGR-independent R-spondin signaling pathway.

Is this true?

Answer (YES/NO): NO